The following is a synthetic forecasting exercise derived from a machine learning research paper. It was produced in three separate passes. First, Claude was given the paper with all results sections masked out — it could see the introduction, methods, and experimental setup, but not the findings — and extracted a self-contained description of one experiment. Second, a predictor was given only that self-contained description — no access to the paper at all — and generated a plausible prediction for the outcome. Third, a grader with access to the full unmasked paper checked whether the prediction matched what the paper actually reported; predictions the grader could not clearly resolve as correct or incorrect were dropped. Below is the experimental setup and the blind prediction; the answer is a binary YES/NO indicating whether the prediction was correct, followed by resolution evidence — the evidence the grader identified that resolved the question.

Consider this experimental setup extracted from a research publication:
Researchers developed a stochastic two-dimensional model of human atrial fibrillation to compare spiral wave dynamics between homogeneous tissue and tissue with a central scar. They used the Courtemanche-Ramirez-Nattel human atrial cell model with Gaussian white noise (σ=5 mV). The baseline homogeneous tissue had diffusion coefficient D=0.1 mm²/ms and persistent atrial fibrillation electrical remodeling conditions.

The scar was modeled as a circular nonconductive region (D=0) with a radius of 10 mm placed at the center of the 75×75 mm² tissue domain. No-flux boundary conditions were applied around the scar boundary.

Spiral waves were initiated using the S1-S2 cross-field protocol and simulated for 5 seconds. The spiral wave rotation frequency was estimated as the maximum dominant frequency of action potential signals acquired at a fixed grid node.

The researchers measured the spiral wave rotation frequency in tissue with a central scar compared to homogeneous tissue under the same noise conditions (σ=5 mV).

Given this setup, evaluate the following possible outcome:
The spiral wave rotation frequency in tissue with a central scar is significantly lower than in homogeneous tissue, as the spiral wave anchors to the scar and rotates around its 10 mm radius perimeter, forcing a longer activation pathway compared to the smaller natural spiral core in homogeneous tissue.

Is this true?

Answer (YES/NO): YES